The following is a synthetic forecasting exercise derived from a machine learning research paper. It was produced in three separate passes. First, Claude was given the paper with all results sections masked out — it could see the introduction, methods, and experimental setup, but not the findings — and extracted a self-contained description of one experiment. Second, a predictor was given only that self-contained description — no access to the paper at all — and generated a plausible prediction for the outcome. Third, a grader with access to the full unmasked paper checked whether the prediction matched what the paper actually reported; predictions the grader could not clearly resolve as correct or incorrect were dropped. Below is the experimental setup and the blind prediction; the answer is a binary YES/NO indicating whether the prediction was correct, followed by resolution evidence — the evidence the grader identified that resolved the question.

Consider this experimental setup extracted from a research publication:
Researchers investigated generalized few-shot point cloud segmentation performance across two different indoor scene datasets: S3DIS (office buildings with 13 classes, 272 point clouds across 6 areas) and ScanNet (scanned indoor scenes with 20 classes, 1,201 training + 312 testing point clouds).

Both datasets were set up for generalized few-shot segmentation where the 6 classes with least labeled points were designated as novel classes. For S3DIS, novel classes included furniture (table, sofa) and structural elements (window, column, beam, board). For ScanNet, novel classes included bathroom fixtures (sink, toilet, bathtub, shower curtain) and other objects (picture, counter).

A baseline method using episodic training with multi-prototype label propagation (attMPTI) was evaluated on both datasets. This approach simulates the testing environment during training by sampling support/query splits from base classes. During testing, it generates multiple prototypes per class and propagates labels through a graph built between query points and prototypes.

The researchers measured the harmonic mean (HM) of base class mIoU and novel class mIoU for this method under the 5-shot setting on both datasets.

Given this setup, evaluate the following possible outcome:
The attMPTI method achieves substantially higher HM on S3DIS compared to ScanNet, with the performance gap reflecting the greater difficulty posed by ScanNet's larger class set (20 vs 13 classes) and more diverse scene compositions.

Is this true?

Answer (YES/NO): YES